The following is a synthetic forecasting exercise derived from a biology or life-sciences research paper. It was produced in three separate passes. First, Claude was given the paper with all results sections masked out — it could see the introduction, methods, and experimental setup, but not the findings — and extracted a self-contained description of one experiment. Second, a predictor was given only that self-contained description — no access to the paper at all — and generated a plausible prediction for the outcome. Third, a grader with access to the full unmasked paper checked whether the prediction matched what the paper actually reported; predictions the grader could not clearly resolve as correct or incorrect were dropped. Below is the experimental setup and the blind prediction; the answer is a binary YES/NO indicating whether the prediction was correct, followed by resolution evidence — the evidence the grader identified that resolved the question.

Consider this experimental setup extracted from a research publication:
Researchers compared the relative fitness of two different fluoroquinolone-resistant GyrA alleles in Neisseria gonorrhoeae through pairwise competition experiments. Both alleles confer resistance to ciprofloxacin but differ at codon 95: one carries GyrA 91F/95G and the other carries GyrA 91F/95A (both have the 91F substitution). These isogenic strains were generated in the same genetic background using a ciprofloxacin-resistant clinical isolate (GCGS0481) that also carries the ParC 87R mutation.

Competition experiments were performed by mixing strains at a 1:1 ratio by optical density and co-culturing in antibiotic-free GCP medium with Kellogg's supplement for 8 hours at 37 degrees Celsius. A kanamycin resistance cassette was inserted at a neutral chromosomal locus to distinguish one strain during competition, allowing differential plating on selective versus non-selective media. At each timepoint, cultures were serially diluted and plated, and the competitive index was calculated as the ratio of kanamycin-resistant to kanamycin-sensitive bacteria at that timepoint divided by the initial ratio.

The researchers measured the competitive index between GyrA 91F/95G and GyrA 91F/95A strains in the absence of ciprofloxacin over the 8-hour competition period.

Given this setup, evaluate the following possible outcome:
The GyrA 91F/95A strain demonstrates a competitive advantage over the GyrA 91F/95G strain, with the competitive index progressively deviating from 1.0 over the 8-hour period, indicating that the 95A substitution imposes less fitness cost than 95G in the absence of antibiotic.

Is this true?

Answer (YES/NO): YES